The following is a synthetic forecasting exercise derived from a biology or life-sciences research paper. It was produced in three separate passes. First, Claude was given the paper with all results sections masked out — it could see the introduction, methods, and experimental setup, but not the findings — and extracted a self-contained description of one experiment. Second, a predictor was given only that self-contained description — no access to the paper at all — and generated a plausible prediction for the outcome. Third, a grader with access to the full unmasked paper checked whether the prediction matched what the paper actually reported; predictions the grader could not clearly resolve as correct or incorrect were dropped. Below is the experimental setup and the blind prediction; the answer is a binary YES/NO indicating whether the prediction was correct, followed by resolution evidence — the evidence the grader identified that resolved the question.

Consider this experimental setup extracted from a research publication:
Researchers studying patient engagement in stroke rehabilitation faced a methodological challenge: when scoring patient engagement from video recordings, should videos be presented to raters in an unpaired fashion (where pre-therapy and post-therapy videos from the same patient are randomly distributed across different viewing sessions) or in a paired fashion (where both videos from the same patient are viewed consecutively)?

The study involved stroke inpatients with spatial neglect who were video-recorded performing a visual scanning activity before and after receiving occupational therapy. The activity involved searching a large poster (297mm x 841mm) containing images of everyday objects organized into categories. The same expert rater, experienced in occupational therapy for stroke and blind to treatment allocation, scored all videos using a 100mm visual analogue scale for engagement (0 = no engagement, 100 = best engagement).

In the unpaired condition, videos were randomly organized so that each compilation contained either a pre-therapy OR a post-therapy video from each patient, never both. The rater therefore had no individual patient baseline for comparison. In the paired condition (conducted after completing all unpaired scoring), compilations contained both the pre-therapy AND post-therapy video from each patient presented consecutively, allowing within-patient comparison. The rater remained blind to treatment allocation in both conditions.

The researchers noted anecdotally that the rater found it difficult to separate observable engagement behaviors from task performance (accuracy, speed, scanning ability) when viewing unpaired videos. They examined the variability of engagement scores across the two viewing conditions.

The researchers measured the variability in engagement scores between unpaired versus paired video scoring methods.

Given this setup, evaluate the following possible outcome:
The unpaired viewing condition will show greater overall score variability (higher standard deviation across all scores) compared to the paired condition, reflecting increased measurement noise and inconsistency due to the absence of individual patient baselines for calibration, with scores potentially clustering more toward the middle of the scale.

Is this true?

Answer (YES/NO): YES